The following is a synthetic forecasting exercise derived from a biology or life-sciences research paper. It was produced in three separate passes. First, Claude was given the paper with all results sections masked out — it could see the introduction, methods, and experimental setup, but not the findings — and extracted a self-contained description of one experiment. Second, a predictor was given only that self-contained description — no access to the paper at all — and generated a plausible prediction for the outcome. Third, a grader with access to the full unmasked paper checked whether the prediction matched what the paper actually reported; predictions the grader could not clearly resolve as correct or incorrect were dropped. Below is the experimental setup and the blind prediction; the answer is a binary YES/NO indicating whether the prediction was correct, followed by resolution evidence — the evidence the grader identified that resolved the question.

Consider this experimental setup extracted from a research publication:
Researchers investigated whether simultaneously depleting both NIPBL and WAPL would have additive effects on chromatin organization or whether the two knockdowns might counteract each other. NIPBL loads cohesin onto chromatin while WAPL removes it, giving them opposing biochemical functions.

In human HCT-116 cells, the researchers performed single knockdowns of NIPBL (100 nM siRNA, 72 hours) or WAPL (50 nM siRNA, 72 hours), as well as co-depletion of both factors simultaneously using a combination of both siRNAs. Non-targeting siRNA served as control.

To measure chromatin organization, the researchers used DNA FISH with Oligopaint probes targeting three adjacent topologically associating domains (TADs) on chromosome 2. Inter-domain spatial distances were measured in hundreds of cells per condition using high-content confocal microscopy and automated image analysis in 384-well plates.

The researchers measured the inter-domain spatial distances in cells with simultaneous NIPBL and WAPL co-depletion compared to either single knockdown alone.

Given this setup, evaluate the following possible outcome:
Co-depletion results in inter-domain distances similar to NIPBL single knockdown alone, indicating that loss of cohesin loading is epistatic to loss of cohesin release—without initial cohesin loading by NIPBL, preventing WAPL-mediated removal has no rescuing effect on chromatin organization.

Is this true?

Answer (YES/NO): NO